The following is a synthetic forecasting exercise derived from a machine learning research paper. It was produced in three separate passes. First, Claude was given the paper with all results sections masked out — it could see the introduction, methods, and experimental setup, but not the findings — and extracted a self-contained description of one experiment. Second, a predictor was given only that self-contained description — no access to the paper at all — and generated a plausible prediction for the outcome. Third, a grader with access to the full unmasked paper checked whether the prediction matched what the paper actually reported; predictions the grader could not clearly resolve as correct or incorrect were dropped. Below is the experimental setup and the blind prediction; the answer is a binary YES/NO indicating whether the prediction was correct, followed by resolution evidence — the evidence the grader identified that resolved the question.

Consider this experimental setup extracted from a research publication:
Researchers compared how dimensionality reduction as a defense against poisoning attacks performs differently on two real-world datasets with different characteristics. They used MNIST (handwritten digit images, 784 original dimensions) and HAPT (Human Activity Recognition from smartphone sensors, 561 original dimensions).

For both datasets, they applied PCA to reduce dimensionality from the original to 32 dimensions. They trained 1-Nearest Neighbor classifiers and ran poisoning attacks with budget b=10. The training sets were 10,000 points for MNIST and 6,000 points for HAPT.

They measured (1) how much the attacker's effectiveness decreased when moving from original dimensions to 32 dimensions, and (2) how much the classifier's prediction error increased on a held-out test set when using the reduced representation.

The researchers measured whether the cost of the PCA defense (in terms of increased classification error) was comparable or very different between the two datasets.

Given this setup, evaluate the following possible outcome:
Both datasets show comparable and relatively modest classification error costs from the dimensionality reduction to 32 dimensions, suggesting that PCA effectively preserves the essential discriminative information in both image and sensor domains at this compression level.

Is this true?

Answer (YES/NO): NO